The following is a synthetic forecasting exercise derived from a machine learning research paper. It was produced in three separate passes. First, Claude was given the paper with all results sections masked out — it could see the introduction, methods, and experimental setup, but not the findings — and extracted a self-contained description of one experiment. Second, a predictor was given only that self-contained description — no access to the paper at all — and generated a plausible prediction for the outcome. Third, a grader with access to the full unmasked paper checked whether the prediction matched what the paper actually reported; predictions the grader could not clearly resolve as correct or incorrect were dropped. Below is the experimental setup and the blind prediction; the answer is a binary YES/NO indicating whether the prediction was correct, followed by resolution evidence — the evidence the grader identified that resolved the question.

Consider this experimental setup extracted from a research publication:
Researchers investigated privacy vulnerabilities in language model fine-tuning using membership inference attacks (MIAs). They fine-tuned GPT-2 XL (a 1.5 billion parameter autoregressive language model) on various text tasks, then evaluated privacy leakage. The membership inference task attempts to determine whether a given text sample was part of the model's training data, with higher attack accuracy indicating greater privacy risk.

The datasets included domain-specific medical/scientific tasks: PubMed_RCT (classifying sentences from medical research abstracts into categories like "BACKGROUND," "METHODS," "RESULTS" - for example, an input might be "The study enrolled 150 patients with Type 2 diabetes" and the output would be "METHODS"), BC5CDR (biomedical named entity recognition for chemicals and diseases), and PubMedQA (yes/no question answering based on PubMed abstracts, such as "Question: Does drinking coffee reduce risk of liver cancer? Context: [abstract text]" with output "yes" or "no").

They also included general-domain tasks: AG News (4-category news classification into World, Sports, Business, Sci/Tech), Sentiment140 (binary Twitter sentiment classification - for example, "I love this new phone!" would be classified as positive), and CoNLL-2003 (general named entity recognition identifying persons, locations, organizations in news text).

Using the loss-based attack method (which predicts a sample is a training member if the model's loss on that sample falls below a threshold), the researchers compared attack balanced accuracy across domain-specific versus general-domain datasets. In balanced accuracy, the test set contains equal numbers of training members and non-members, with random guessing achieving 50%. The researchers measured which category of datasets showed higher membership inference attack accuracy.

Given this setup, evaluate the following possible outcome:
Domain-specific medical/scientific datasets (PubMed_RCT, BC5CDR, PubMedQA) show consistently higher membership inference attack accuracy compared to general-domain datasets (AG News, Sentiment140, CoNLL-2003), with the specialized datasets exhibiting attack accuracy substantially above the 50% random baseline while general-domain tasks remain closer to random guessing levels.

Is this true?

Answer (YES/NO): NO